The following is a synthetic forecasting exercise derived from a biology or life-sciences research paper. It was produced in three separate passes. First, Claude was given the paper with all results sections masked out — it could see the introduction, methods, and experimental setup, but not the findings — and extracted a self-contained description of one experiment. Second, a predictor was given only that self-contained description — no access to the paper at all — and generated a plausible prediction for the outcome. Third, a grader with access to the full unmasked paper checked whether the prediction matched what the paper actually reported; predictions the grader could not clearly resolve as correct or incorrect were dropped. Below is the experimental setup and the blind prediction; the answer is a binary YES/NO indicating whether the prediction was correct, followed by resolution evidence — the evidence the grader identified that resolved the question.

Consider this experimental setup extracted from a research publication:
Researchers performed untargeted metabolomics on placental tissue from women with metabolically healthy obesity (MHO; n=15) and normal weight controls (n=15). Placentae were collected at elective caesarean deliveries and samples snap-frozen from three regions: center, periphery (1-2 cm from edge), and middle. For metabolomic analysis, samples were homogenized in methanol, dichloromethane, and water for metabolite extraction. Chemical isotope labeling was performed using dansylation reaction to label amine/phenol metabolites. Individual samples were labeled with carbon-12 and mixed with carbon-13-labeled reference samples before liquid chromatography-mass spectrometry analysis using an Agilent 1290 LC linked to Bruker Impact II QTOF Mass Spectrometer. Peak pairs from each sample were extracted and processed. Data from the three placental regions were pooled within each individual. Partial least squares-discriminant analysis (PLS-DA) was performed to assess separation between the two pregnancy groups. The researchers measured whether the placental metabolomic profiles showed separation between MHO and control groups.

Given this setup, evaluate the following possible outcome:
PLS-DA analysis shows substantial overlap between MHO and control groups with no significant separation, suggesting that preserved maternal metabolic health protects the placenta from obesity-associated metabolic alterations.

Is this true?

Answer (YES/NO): NO